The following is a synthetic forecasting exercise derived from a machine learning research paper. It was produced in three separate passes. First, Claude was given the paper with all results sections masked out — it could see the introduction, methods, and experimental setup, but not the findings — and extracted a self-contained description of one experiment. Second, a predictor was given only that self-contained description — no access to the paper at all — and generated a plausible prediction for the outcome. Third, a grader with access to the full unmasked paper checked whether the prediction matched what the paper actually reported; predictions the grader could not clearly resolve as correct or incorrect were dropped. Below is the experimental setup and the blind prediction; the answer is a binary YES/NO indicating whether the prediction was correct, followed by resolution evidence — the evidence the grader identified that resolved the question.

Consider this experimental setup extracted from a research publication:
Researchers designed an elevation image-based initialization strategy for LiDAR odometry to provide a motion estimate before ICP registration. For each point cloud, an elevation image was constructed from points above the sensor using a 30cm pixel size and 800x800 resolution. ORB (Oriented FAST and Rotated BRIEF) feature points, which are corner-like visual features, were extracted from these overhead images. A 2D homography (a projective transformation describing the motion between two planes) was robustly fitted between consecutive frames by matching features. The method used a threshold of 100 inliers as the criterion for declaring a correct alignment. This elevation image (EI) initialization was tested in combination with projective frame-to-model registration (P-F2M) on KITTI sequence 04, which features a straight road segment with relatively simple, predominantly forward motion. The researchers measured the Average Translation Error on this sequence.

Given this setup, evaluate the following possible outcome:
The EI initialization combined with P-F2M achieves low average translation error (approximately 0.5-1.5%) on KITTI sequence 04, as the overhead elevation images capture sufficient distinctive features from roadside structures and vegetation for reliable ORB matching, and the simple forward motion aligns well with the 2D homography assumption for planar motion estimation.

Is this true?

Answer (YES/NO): YES